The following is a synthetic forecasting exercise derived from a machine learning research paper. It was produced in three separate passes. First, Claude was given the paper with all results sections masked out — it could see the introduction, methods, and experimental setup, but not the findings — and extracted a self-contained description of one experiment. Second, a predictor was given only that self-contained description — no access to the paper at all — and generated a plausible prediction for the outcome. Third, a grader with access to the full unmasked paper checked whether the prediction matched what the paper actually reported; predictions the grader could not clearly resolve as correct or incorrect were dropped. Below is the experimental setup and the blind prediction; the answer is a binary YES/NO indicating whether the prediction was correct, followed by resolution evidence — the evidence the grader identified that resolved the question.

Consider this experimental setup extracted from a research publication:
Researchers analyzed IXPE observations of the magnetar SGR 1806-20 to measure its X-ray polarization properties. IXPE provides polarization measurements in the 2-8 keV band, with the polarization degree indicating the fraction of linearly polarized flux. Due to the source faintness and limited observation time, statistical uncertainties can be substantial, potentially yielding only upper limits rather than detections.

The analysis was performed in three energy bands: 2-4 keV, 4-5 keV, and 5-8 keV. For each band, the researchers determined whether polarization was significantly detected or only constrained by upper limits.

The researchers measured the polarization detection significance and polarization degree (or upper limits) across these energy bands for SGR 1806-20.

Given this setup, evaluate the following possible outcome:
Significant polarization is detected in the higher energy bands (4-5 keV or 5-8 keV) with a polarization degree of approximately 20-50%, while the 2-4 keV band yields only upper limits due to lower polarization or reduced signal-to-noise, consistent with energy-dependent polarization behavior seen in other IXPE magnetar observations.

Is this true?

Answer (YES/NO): NO